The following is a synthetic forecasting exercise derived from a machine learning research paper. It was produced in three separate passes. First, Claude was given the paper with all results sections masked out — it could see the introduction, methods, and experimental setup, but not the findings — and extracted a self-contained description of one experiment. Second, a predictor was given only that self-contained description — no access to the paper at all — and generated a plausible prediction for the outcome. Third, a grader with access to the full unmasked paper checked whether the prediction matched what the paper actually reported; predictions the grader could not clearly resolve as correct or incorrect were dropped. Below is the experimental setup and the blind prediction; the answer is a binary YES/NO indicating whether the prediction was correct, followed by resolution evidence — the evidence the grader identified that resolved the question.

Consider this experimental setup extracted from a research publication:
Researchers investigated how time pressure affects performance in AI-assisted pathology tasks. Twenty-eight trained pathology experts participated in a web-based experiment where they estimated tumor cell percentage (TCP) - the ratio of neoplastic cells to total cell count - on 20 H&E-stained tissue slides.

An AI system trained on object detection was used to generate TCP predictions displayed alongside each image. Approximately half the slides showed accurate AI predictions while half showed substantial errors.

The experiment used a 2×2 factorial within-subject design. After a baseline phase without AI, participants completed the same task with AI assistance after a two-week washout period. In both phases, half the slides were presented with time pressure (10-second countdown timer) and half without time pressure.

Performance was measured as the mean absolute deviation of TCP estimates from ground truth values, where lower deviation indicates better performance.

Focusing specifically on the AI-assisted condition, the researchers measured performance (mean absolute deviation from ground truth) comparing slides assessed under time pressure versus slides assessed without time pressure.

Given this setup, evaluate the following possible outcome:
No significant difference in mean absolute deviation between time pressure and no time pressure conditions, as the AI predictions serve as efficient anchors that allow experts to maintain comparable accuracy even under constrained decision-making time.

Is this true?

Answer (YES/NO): YES